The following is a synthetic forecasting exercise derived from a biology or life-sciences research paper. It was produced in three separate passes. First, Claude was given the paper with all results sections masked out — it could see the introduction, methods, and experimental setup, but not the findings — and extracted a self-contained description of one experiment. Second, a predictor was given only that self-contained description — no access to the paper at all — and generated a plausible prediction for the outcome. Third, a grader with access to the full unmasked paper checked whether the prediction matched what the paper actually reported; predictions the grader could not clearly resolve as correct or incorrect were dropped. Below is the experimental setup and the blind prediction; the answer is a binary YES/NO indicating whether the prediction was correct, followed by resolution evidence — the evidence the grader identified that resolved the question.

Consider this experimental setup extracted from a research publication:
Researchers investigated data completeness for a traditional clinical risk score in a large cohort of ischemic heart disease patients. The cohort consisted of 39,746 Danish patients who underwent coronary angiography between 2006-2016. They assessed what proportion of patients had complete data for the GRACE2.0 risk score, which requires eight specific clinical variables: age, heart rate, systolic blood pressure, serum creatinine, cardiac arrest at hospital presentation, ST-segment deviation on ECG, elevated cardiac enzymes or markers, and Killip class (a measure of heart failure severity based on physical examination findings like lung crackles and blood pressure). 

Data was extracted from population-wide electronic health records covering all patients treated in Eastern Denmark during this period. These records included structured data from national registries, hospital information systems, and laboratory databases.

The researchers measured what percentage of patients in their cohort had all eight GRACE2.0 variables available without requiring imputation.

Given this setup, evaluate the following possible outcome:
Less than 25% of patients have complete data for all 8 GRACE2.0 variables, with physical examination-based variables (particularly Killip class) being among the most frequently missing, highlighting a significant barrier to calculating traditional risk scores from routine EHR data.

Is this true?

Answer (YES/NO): NO